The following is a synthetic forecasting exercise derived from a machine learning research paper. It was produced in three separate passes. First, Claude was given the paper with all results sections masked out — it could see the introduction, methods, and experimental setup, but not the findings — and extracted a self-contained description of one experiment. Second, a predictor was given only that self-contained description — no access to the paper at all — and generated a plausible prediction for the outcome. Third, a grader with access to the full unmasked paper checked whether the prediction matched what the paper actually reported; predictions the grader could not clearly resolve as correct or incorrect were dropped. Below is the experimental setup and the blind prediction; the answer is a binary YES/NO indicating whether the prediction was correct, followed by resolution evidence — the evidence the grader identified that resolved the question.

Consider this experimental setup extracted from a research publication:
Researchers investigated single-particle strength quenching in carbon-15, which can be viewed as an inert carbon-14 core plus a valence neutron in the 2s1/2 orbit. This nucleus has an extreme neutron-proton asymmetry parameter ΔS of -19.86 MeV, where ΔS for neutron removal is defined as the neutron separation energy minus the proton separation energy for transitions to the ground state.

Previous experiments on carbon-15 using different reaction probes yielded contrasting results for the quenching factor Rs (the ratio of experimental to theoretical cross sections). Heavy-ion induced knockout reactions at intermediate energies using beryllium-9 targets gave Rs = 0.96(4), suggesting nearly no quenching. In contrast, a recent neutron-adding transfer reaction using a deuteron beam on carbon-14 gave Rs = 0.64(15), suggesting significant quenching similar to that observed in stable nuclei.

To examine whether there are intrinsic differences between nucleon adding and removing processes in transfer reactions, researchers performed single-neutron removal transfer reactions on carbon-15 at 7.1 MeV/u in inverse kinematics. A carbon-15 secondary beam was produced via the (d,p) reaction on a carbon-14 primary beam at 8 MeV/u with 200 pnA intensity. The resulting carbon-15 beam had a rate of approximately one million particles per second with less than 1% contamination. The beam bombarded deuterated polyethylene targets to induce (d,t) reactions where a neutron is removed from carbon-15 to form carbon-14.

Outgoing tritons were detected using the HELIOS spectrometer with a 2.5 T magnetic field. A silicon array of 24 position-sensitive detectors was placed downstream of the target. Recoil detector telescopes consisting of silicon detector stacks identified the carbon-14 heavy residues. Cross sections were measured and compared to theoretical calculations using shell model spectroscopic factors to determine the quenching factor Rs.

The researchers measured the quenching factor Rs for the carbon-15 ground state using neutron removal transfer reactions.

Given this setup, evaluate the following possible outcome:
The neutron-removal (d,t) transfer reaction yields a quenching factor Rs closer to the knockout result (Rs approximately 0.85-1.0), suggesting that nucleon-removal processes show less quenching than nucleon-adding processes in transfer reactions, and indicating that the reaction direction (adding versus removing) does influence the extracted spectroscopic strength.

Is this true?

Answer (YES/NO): NO